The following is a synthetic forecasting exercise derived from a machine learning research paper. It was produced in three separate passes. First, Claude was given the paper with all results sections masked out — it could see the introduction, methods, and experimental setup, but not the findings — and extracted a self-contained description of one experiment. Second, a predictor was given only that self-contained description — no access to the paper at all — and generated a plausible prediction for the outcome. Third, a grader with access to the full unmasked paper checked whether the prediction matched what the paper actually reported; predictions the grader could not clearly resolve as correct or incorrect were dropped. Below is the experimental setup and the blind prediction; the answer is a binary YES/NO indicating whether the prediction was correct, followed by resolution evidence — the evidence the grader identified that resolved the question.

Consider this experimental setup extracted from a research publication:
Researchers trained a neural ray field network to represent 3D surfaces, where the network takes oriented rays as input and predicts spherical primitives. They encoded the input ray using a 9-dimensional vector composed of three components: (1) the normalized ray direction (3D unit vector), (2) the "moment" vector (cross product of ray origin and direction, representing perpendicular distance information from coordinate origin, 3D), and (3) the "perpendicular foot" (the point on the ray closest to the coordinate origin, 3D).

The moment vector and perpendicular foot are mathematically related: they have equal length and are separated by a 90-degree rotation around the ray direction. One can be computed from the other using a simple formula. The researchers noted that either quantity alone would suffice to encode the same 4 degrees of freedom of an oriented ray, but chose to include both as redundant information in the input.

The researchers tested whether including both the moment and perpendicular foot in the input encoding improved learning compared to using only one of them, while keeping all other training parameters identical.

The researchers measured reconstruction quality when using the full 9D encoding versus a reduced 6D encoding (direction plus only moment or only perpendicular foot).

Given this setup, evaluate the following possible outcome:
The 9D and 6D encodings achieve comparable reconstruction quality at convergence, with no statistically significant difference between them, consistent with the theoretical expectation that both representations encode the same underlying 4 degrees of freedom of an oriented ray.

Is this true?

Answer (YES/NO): NO